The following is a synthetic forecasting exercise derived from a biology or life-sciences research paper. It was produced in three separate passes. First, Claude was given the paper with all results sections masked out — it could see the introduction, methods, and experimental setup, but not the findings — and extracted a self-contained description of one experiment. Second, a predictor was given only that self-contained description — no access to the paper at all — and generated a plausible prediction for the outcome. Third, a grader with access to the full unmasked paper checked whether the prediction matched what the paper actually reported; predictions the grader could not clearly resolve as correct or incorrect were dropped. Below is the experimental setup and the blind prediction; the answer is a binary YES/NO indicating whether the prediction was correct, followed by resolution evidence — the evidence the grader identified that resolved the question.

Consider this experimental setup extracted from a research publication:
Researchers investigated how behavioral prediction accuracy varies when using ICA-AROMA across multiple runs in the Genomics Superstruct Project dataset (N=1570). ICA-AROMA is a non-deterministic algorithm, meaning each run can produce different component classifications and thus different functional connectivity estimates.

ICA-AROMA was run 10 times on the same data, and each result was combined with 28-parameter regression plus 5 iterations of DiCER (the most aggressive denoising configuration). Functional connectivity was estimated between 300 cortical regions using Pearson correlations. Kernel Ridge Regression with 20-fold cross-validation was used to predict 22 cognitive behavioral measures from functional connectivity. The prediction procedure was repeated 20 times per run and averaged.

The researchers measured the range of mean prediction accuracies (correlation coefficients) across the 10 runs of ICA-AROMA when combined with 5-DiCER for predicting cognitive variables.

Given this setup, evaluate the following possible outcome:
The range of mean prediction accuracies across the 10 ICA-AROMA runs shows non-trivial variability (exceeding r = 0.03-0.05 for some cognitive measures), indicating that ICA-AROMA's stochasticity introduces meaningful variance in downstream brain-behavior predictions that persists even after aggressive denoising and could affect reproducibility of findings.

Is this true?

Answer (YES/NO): YES